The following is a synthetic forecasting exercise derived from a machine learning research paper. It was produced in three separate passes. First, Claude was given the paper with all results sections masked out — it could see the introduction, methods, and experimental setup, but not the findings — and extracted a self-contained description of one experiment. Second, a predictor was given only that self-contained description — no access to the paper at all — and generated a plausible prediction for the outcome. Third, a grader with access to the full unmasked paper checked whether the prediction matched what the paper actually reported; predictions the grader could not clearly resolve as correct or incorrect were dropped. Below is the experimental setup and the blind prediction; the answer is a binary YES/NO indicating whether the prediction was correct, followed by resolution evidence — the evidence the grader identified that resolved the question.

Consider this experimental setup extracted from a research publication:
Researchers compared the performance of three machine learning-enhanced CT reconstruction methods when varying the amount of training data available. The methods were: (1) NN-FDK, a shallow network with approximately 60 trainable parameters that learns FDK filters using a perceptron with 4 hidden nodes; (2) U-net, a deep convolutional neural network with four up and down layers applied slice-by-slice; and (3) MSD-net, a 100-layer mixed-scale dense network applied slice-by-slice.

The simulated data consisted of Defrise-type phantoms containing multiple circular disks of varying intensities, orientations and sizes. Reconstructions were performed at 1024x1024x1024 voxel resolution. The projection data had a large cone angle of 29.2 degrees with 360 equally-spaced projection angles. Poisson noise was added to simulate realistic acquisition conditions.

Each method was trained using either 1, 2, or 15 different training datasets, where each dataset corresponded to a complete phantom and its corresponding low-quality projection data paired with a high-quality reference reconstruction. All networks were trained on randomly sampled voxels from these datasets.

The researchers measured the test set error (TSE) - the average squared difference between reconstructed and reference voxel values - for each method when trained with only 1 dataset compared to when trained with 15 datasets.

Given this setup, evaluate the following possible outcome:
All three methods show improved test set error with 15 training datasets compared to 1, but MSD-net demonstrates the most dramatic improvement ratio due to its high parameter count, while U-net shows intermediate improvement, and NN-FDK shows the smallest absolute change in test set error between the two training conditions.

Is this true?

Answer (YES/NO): NO